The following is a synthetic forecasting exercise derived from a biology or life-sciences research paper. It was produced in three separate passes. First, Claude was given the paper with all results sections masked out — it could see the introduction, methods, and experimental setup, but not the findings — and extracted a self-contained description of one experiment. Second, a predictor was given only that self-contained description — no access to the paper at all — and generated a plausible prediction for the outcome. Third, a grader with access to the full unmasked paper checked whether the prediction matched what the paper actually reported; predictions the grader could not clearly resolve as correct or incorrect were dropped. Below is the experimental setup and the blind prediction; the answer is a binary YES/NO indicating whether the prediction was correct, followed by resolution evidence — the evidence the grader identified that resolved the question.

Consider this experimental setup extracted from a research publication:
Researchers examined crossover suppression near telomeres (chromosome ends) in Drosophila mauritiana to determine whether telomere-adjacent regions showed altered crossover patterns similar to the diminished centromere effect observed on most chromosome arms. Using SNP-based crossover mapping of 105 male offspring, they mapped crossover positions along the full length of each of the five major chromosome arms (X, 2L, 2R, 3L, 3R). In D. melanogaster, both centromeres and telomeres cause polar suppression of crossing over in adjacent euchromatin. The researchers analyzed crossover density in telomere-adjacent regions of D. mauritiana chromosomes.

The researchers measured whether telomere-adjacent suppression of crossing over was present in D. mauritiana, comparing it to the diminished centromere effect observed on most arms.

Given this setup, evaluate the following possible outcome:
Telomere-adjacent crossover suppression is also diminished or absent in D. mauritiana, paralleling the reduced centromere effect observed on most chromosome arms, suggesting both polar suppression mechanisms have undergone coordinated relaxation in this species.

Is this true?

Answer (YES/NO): NO